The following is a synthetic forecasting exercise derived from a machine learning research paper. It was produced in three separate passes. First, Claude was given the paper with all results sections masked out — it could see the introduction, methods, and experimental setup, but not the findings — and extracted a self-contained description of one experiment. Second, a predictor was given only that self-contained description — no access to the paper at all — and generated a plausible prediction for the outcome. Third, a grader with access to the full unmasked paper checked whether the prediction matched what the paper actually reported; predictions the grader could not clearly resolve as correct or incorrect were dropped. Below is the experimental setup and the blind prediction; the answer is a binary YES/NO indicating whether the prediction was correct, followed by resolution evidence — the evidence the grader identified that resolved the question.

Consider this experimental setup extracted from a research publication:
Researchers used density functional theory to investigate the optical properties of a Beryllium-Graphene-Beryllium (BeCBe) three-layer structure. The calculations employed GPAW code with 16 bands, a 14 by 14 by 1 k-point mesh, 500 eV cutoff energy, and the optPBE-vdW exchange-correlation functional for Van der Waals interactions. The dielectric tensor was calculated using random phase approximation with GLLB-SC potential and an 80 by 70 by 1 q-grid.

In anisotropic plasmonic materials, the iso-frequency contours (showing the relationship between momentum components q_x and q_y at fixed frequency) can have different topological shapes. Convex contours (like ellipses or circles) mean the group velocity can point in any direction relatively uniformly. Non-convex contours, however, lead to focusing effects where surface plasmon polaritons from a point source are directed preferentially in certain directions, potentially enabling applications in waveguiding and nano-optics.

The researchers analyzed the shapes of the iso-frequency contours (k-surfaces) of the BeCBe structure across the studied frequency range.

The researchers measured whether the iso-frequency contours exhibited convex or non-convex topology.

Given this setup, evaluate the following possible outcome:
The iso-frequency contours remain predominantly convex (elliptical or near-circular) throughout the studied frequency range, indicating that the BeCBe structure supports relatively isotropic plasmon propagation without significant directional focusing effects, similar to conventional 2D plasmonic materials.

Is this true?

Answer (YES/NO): NO